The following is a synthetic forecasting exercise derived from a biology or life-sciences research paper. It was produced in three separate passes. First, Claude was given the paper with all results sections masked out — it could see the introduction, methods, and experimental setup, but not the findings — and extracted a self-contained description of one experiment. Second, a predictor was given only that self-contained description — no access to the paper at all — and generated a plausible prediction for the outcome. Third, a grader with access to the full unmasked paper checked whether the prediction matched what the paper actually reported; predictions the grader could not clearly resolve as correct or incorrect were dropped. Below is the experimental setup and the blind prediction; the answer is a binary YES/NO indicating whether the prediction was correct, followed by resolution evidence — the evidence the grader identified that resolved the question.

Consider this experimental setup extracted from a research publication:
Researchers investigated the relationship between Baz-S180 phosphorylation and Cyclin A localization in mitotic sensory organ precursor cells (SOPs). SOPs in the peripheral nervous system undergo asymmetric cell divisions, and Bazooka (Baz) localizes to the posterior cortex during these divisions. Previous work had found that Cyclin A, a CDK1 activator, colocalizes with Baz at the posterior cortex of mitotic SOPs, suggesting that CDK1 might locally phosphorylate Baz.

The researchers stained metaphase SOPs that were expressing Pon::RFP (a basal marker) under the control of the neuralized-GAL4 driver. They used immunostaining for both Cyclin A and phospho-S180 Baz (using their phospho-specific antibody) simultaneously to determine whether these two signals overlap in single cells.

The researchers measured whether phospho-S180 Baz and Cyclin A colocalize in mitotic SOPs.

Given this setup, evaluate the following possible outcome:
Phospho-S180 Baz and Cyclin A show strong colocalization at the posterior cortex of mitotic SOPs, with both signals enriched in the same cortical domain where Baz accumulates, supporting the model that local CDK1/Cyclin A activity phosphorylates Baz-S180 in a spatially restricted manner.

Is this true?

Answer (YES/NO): YES